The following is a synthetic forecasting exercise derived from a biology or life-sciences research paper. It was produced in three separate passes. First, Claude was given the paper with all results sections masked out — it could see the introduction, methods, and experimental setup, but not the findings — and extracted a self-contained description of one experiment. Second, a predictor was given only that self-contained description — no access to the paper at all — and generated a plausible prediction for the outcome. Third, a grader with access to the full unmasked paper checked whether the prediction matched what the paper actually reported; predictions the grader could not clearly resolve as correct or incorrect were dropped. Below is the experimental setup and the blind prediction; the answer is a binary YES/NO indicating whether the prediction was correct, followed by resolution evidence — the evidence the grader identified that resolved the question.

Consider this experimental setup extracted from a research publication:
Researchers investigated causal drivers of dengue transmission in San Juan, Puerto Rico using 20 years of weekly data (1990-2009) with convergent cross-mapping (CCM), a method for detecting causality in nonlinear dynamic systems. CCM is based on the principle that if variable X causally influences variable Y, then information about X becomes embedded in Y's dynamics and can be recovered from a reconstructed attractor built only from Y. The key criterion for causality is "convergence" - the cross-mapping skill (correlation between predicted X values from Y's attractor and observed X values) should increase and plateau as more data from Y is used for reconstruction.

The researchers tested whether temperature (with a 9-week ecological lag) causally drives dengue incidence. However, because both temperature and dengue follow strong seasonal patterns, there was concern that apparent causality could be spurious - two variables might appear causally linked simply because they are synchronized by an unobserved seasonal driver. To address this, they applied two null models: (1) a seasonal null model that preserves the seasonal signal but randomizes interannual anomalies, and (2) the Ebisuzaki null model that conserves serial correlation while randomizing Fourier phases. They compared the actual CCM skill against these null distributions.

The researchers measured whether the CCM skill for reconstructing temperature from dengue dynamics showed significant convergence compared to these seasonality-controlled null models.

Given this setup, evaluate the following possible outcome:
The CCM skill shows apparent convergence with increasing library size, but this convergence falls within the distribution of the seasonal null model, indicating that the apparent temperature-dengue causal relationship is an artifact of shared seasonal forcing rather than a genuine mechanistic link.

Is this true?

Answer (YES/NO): NO